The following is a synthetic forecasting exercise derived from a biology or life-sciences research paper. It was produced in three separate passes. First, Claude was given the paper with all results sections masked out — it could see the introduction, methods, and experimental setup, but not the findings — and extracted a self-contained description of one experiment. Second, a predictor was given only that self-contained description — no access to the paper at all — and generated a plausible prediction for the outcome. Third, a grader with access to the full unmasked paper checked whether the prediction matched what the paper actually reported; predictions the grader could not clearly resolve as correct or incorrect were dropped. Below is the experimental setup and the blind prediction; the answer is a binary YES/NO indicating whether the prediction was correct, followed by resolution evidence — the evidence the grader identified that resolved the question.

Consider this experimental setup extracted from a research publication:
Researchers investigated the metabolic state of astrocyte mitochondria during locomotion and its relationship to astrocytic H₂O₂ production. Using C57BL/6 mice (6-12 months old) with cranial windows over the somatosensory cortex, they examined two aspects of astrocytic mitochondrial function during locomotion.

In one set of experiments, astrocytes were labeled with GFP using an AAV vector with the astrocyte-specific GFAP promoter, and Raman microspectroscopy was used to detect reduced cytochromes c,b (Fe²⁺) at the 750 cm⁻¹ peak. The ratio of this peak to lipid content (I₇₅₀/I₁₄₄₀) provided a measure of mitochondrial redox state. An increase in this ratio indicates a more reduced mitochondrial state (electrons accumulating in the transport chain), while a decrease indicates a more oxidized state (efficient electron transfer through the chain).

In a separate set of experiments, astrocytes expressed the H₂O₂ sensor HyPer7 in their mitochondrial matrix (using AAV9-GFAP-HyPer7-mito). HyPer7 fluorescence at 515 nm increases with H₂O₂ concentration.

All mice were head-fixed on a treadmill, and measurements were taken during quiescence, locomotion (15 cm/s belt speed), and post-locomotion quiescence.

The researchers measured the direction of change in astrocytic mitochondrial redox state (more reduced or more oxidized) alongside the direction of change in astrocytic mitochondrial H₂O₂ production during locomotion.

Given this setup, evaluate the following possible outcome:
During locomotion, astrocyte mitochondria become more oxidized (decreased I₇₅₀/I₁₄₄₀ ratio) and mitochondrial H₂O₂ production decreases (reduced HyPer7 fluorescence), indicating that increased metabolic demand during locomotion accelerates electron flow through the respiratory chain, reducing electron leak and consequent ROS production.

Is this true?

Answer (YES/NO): NO